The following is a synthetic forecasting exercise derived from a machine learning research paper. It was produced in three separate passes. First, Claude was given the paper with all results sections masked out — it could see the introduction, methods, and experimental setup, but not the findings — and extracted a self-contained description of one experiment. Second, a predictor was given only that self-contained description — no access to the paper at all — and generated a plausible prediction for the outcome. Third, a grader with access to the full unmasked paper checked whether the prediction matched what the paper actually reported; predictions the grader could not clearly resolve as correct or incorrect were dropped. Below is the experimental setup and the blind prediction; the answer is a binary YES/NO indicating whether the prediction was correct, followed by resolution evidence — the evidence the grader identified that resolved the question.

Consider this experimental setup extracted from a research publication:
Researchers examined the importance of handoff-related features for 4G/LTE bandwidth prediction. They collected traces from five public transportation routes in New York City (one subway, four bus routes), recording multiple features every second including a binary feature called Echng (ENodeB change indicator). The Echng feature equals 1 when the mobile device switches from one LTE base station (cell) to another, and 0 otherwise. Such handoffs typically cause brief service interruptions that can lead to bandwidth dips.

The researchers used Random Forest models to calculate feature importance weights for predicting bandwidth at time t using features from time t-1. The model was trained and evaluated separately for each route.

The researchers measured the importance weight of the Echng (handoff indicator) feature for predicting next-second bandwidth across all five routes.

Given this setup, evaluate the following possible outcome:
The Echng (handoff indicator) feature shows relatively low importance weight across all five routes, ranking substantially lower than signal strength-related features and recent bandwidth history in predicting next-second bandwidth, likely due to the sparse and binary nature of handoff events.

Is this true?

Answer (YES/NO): YES